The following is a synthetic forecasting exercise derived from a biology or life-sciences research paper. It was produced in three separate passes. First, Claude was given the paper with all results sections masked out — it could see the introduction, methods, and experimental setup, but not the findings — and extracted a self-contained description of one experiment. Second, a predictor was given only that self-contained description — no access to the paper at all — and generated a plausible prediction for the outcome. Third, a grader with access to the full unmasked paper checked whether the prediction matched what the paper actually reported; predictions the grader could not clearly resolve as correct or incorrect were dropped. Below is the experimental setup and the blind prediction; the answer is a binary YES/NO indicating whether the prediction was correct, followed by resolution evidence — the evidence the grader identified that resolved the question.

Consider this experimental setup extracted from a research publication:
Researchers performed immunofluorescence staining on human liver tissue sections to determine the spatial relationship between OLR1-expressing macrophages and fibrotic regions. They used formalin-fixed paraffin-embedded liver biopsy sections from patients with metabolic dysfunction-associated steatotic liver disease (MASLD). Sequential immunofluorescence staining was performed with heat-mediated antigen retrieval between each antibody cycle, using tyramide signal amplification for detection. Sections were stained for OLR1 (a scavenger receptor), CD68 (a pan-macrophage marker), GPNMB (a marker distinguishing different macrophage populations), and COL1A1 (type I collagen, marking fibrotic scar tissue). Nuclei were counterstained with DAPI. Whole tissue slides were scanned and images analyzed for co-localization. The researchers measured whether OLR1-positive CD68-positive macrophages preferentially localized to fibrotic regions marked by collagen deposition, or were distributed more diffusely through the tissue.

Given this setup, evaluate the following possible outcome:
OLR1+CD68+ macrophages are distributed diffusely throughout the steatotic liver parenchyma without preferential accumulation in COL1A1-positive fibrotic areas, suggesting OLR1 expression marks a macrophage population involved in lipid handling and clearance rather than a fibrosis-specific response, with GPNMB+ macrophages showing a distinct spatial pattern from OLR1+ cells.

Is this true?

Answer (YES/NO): NO